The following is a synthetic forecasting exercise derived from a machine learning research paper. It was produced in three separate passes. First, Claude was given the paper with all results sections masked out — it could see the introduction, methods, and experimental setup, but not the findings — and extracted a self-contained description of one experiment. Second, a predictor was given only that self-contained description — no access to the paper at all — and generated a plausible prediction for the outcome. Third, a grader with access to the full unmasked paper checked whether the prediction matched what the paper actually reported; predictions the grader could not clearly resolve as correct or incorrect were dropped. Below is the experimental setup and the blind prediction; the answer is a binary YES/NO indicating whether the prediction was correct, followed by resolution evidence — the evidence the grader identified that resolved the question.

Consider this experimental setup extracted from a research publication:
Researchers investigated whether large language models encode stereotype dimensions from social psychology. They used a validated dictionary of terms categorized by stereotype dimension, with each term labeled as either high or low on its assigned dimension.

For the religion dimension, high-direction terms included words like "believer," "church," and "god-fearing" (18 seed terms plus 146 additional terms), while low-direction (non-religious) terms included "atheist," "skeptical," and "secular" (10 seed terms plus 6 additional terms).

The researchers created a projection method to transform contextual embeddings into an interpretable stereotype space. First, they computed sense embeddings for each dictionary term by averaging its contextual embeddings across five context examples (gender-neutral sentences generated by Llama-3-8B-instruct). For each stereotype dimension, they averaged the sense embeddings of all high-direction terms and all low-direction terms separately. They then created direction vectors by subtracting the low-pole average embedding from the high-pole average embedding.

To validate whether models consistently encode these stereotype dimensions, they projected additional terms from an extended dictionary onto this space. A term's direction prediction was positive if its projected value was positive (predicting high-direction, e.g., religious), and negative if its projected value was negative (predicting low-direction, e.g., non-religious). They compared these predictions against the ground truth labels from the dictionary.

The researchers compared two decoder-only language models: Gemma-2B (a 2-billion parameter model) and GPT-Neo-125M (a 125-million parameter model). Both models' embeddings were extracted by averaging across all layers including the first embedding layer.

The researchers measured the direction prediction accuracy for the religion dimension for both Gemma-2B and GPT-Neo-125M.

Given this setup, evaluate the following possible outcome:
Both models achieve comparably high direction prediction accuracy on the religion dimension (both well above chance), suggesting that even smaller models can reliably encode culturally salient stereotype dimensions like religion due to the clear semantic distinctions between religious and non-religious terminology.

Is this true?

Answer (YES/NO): NO